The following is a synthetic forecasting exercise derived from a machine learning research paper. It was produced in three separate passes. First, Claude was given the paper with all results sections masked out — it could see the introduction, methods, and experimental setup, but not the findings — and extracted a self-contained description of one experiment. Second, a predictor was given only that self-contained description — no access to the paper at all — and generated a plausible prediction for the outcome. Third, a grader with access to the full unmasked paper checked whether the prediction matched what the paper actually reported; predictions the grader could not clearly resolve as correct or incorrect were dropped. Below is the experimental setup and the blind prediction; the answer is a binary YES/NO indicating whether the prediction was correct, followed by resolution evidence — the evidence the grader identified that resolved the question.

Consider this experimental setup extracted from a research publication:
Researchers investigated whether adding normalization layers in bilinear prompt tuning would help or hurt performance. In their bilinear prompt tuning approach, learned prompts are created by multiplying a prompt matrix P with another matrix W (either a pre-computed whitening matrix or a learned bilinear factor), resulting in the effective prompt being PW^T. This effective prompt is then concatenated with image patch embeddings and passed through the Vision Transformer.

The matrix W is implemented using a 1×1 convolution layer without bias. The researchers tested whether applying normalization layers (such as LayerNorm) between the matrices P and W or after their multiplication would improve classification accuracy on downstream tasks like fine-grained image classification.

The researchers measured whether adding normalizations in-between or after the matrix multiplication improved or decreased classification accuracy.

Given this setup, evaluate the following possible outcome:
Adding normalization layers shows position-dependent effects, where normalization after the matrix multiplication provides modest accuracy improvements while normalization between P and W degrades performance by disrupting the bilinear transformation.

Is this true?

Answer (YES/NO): NO